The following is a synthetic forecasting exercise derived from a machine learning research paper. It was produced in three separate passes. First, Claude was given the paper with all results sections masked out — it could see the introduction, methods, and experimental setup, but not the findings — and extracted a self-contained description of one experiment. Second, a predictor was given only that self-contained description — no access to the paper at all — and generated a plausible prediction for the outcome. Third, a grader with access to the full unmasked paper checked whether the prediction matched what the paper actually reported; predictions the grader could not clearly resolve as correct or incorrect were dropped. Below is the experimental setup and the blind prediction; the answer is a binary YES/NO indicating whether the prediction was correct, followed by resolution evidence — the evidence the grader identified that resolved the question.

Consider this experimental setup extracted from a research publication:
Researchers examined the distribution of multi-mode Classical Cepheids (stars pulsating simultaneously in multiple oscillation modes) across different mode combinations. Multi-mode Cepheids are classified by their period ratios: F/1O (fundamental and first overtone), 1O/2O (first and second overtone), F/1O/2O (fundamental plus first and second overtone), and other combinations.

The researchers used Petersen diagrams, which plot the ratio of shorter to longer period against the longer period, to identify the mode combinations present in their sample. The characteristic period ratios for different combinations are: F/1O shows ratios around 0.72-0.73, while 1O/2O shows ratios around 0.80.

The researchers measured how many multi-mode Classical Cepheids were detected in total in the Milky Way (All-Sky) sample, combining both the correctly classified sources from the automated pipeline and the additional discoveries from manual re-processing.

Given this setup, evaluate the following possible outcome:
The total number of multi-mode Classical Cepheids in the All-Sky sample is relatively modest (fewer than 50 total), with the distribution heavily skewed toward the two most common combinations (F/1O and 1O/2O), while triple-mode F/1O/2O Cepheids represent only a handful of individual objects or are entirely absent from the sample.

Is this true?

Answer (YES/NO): NO